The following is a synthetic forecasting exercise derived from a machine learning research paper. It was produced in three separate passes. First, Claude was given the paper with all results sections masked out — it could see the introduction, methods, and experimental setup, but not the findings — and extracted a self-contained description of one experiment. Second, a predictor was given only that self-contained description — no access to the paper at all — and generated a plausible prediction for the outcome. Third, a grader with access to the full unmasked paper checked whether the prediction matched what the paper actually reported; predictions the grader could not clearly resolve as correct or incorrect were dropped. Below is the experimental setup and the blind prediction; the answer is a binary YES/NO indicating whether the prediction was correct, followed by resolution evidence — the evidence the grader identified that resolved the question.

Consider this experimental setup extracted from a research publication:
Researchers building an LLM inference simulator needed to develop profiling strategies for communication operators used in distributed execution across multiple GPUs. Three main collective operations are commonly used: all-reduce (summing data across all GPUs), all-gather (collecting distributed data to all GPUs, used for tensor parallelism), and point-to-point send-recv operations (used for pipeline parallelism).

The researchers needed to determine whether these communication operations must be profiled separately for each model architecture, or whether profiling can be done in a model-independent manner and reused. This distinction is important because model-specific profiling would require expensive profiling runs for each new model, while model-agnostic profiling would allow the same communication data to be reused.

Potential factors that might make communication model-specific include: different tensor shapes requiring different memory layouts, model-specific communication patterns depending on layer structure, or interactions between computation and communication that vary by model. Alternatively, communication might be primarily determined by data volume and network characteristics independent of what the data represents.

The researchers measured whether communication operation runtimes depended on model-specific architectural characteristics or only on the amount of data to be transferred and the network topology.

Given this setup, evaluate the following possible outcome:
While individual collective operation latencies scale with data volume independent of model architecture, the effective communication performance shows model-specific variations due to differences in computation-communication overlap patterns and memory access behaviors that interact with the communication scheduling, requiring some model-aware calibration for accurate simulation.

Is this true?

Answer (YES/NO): NO